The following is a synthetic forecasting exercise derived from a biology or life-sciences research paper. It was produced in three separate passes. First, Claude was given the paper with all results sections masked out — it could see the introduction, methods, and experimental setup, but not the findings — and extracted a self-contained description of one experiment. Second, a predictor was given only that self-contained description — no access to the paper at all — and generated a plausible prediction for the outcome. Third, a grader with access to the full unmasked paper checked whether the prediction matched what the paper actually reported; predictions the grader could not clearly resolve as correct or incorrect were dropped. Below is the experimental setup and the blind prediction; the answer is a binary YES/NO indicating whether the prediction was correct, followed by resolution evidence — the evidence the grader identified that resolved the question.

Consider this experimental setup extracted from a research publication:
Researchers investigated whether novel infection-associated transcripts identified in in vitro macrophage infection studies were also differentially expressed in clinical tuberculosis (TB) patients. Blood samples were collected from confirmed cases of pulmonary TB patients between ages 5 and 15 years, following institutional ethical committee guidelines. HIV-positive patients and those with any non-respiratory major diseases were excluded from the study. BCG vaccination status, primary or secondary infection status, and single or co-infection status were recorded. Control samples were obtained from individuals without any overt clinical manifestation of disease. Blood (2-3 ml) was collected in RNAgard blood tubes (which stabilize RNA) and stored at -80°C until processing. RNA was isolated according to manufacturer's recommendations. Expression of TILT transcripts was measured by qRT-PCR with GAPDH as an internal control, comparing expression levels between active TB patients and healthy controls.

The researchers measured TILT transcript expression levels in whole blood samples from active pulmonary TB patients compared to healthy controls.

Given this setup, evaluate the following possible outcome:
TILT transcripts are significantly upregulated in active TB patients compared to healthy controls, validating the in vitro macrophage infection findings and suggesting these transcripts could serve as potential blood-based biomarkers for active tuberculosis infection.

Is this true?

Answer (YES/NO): YES